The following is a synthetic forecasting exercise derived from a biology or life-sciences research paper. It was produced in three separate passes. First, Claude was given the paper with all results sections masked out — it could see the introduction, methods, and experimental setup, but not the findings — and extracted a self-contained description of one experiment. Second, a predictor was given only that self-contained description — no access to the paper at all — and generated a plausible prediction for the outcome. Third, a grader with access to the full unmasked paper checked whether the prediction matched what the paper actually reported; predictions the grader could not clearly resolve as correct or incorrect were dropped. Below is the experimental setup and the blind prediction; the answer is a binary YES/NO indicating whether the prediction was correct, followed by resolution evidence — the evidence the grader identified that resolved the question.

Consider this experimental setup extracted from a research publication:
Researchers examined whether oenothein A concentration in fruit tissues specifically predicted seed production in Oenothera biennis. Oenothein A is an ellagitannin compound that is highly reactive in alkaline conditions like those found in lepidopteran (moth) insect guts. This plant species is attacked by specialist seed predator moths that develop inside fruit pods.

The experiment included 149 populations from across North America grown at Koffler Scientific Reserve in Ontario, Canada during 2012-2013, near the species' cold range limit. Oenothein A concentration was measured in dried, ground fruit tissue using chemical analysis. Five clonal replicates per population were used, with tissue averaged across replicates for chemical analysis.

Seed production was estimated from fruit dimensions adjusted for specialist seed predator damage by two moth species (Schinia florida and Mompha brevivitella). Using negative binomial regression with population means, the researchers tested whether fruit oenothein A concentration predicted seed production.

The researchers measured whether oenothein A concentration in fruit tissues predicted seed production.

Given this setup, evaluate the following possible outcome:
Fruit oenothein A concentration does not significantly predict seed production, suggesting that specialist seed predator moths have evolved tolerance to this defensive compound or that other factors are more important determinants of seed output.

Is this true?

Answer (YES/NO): NO